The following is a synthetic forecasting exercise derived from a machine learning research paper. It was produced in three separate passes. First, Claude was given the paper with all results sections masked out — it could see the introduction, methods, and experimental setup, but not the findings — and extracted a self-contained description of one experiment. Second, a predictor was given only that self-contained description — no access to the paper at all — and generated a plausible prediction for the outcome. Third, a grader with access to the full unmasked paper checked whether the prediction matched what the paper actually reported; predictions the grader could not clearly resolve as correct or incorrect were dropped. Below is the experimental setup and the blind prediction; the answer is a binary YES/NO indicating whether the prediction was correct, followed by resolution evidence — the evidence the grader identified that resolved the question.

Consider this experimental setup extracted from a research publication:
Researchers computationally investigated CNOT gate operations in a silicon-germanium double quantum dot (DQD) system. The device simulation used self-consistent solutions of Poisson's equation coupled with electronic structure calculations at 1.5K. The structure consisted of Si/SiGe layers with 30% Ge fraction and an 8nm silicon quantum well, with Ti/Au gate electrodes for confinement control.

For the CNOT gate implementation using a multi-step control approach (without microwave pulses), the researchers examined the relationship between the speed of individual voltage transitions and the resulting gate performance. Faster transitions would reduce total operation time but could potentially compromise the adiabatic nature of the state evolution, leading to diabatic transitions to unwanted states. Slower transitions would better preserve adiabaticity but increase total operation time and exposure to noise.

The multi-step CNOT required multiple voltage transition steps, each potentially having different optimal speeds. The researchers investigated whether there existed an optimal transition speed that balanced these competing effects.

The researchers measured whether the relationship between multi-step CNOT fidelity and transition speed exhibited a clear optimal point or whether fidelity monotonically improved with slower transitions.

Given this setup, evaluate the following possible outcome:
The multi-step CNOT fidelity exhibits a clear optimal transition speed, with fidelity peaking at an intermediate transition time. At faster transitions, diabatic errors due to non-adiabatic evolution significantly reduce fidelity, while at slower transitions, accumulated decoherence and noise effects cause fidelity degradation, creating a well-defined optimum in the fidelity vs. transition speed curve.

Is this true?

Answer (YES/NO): NO